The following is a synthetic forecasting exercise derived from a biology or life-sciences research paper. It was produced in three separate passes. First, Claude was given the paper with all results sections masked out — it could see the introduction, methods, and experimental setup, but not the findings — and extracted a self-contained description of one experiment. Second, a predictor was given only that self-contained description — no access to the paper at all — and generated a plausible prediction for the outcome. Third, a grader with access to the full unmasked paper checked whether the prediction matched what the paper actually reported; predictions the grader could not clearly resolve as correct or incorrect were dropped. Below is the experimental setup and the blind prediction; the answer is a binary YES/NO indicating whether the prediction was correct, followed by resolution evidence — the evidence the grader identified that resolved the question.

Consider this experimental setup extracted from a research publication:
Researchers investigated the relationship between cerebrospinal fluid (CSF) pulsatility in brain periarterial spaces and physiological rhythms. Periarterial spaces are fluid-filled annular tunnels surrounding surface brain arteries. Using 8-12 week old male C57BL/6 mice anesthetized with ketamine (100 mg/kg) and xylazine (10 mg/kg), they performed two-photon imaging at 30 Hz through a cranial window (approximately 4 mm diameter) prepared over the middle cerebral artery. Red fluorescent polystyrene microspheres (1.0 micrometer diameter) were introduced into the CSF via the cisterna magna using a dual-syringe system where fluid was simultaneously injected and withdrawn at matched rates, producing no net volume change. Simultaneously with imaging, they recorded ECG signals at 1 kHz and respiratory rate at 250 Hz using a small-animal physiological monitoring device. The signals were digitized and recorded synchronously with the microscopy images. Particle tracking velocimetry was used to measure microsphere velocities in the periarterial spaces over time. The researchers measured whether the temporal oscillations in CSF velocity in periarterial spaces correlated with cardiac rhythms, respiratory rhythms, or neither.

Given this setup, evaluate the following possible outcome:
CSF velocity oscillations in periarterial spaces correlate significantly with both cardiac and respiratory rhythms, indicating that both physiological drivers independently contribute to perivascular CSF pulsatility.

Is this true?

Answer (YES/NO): NO